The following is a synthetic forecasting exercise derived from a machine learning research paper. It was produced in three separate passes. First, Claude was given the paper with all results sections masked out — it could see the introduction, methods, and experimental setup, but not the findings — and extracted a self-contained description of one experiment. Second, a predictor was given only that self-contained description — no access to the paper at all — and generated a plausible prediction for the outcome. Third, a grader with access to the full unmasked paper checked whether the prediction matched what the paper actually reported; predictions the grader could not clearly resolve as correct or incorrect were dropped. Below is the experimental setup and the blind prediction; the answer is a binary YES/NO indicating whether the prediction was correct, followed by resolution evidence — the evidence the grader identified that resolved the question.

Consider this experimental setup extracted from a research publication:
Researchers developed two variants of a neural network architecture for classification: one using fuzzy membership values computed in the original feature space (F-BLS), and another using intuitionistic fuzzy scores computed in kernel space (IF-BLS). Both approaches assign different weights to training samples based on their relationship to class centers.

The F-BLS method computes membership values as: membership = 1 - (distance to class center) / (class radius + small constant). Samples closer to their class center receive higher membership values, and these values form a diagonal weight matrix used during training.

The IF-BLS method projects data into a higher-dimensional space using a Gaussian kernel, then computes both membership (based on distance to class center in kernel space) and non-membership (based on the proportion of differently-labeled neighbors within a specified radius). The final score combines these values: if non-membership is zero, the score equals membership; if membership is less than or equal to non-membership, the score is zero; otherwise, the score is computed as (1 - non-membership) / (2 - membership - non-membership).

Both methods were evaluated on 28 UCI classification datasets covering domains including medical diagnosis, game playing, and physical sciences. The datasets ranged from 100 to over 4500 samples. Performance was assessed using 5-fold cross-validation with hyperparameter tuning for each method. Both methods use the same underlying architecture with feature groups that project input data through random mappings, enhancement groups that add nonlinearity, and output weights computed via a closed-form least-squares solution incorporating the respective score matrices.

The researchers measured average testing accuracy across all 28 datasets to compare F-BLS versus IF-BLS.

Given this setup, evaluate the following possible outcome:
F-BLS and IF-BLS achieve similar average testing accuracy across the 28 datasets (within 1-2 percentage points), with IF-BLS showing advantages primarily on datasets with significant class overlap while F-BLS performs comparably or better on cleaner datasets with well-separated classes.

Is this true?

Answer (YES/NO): NO